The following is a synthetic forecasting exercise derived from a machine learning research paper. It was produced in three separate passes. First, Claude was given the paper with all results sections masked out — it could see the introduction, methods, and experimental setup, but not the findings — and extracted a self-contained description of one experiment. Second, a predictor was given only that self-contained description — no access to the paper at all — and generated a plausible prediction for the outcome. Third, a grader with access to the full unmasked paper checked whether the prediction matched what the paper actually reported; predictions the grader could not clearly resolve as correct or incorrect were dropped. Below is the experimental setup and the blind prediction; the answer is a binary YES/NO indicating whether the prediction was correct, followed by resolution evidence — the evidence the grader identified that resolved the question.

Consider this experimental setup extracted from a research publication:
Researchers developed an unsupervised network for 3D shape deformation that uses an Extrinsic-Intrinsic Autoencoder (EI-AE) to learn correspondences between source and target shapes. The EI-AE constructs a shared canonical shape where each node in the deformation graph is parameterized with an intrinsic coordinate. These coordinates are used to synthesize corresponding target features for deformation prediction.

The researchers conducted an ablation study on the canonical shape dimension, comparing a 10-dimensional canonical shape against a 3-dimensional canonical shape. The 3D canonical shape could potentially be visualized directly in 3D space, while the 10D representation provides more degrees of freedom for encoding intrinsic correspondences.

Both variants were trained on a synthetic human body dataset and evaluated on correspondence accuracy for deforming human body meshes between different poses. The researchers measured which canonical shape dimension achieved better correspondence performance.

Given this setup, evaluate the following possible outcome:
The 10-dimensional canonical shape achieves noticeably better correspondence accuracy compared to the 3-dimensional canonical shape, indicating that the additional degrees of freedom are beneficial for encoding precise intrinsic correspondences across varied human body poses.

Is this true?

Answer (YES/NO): NO